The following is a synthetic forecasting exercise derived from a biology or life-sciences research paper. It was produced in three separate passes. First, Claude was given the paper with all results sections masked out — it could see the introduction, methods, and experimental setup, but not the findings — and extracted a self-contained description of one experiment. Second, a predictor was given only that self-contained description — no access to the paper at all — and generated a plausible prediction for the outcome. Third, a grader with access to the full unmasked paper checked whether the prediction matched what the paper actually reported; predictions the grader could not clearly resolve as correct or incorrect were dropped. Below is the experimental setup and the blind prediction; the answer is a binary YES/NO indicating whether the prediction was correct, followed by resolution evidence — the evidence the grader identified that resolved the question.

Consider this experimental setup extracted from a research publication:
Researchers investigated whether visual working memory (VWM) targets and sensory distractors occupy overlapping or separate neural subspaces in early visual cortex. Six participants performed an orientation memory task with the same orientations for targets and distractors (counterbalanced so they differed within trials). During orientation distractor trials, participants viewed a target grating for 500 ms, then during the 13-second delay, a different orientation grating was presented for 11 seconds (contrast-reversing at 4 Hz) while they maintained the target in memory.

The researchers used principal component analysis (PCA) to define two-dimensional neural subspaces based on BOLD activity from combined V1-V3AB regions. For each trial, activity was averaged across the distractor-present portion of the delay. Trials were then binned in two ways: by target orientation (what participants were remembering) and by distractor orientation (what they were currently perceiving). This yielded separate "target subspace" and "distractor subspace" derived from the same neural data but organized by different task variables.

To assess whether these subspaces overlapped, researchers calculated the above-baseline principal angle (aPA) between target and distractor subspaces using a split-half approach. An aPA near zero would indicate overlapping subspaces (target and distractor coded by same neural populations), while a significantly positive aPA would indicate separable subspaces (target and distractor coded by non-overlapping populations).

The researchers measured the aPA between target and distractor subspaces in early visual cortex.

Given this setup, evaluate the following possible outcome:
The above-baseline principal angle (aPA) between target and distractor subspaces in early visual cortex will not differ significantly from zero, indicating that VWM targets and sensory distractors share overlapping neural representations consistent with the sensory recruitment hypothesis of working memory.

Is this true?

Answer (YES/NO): NO